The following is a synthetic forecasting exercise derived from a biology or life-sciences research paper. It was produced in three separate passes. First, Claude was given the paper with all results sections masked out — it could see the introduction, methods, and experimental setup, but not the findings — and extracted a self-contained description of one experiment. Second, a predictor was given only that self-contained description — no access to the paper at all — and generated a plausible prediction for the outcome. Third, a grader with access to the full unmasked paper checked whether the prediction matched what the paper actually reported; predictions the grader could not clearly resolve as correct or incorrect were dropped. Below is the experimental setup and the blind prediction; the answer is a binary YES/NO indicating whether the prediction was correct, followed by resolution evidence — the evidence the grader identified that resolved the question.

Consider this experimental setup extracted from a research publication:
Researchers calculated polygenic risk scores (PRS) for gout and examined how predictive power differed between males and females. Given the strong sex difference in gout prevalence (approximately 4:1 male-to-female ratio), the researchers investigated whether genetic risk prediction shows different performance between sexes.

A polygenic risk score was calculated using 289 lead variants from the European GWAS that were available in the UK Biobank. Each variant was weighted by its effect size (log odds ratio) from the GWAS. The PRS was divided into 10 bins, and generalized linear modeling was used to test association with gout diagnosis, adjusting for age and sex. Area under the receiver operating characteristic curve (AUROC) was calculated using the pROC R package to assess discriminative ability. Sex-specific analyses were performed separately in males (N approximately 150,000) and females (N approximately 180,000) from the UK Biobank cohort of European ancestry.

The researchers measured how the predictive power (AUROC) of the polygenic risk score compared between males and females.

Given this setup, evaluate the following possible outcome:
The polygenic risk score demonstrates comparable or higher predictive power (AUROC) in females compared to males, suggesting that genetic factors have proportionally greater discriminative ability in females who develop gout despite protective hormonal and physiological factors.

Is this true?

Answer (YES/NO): NO